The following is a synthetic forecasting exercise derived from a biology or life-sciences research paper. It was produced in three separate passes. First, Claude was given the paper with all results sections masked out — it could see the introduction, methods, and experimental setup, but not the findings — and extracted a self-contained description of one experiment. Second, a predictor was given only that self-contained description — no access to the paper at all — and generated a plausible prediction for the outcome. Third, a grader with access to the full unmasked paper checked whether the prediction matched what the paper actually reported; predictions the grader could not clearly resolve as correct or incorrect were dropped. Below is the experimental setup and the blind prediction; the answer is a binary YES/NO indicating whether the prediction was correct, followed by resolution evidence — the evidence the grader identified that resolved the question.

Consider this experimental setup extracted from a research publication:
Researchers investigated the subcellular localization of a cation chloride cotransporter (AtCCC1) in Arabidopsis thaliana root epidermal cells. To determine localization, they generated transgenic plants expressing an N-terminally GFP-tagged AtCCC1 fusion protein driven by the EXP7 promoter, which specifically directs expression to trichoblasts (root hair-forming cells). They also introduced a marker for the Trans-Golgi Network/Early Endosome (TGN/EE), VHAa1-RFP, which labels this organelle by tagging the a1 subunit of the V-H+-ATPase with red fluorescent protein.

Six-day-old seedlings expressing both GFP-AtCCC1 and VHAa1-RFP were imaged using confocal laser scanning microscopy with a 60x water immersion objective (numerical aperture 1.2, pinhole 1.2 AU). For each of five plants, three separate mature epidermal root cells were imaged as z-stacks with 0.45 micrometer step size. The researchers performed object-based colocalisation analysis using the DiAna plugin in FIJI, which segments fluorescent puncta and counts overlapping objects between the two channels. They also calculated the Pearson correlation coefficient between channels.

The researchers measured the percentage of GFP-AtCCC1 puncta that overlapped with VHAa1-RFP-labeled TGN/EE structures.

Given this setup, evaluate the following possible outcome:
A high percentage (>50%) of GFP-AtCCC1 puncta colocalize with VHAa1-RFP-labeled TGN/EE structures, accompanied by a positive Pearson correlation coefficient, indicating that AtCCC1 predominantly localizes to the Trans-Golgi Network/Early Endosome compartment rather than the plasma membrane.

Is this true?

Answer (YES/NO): YES